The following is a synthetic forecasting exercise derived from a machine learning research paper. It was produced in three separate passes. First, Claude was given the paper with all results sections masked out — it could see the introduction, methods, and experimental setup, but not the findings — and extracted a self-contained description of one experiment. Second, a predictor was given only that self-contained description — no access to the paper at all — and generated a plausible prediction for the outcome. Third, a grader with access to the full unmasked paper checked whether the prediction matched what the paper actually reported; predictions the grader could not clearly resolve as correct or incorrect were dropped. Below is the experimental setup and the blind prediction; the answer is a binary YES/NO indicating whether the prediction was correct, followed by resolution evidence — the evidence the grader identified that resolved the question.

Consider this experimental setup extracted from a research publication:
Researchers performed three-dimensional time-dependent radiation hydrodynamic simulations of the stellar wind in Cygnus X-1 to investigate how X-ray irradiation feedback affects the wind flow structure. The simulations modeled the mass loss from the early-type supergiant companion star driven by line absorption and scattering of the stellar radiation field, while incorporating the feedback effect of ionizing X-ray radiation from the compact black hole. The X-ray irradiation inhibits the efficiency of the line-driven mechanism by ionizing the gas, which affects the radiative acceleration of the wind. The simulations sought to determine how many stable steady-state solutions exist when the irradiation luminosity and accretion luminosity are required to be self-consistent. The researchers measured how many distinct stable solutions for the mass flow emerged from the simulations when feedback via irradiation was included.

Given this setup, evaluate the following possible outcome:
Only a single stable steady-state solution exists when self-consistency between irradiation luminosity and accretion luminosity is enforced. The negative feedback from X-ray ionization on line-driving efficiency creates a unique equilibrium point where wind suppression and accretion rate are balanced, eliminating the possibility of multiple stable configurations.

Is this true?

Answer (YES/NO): NO